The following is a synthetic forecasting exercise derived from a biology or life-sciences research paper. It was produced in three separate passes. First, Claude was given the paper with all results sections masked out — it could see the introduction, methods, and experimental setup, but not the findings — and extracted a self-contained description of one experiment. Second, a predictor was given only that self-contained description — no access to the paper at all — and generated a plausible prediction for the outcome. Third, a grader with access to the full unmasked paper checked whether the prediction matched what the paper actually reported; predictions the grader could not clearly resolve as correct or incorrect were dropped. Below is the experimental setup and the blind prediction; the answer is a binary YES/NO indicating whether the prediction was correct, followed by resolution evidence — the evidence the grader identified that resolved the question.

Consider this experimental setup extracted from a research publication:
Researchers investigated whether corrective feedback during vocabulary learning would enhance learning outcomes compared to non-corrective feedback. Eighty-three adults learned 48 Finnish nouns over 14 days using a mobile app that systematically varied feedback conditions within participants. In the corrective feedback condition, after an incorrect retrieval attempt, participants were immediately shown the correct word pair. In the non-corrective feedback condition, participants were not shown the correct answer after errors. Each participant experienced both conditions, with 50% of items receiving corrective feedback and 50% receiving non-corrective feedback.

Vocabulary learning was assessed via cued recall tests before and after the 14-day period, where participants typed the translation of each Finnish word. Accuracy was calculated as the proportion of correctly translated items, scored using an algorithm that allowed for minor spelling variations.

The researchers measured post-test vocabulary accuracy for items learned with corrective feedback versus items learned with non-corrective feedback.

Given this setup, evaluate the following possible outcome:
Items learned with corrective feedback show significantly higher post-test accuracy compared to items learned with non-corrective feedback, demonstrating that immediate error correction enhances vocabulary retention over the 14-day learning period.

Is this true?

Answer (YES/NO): NO